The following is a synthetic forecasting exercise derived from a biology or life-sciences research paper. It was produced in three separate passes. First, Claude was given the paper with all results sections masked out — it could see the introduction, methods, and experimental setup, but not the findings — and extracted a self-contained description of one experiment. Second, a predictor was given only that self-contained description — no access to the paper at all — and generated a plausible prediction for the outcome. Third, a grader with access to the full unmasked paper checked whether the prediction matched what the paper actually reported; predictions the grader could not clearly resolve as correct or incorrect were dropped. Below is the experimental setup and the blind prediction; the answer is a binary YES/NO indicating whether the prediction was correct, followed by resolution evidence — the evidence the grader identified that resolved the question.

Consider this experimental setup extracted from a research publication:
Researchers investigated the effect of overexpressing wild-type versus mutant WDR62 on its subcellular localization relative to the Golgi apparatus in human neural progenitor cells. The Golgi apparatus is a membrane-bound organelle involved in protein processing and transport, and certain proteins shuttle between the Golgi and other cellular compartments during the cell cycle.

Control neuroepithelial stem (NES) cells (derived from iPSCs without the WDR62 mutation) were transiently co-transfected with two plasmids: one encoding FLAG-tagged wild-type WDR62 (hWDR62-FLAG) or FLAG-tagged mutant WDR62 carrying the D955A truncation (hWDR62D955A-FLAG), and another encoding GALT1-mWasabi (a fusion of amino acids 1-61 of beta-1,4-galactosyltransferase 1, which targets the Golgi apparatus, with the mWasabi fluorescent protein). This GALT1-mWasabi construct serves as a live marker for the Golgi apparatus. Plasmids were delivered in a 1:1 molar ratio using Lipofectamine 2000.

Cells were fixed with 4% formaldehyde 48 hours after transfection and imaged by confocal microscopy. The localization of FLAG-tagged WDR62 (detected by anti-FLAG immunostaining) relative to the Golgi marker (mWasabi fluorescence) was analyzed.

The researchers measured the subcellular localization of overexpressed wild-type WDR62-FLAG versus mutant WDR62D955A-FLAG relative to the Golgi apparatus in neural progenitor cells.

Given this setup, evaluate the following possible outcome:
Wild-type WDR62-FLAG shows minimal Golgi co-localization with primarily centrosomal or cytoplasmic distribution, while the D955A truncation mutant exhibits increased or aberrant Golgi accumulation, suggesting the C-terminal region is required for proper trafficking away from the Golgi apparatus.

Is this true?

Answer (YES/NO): NO